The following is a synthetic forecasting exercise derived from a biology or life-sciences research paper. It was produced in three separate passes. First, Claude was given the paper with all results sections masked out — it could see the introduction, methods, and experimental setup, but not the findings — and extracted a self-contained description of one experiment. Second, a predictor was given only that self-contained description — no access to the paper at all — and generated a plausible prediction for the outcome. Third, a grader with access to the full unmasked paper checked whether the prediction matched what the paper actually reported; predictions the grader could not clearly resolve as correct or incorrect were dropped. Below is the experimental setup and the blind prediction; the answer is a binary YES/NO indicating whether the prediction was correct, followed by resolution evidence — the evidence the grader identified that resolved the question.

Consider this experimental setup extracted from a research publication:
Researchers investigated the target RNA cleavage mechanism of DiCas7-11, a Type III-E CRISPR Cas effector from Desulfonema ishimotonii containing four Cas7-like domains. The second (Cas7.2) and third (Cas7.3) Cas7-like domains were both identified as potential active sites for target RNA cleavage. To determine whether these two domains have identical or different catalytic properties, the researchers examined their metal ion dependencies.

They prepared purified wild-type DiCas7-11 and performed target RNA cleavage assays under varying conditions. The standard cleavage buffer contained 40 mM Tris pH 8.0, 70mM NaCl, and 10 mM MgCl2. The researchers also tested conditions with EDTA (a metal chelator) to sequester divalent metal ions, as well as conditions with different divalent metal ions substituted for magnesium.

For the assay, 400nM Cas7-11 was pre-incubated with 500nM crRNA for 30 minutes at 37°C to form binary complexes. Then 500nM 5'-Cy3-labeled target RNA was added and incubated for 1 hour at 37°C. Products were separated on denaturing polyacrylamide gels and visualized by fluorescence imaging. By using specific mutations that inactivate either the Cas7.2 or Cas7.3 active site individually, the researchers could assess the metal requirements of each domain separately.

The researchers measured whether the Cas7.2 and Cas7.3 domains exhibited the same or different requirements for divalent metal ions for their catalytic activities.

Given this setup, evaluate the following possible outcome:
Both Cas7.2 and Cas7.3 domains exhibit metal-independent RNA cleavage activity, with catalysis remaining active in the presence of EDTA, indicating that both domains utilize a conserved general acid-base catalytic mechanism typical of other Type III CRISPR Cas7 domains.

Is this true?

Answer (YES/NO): NO